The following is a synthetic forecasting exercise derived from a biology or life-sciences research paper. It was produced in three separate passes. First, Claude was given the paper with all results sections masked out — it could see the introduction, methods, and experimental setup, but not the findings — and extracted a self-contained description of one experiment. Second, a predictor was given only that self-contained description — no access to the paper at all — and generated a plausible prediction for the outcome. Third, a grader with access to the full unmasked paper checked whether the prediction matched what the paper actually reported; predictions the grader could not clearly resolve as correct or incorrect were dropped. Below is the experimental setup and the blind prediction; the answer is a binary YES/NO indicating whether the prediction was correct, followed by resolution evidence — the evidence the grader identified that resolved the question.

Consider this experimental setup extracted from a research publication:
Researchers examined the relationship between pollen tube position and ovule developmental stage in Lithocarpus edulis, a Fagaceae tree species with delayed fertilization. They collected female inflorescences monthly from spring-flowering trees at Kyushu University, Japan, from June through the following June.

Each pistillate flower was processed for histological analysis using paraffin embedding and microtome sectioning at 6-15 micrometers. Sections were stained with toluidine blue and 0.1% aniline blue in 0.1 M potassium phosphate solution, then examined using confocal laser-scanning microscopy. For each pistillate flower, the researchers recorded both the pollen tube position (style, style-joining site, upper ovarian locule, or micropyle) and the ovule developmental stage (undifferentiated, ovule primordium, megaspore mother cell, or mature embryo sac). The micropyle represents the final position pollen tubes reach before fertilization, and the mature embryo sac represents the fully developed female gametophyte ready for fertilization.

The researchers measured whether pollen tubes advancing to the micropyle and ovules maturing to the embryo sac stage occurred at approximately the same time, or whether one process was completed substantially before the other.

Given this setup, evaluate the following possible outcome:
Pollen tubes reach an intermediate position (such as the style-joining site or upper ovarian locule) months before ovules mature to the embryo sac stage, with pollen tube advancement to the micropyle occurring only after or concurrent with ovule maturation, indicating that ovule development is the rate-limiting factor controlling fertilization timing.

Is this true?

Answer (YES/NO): NO